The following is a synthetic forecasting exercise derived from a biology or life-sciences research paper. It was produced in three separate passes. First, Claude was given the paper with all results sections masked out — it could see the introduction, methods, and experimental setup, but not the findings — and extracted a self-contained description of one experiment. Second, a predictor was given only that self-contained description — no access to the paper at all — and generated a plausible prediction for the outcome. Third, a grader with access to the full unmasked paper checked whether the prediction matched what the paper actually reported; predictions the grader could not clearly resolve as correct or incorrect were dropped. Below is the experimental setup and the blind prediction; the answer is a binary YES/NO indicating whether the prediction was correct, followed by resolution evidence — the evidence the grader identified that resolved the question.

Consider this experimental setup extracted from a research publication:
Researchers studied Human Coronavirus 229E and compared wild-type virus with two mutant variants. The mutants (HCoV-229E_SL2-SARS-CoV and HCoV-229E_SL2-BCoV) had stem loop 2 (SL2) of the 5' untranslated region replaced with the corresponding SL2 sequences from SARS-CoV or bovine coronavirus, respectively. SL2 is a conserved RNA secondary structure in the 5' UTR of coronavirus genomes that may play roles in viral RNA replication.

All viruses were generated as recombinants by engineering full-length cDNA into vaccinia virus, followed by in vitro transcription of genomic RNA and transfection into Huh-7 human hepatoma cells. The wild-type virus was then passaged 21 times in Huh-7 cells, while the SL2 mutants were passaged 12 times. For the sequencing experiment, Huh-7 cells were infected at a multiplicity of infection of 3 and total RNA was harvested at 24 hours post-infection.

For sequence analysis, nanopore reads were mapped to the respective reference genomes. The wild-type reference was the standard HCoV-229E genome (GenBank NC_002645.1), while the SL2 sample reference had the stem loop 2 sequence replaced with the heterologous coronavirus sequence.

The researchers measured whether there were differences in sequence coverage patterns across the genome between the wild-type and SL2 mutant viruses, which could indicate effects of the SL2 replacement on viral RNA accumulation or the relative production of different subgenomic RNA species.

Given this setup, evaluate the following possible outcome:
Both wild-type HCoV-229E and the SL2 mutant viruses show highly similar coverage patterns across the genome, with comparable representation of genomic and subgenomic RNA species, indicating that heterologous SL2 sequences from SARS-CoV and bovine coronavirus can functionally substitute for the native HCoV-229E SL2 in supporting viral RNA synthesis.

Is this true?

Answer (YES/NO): NO